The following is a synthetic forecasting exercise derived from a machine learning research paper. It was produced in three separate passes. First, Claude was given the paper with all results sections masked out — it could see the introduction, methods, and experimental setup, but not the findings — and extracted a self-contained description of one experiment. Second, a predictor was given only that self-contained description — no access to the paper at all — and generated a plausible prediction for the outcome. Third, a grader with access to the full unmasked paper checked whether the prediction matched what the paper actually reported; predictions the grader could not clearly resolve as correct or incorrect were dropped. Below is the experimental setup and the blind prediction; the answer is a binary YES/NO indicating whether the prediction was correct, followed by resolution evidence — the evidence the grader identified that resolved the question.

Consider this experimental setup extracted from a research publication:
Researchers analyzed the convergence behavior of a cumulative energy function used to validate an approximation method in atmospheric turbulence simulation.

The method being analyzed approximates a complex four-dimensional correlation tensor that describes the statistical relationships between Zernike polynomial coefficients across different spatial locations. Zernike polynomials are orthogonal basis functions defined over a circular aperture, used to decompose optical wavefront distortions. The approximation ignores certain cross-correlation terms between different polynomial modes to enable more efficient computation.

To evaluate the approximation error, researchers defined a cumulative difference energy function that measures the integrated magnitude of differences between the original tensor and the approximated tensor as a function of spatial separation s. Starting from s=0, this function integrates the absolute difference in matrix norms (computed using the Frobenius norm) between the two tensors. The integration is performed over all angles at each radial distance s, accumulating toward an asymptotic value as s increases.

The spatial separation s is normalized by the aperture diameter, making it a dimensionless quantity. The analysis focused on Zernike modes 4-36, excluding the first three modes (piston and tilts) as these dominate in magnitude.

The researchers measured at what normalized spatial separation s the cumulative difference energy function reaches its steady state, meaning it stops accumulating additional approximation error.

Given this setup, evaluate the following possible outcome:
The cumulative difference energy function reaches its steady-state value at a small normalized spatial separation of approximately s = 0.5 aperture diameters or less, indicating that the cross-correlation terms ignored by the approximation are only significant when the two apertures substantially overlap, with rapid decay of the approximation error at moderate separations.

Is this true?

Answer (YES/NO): NO